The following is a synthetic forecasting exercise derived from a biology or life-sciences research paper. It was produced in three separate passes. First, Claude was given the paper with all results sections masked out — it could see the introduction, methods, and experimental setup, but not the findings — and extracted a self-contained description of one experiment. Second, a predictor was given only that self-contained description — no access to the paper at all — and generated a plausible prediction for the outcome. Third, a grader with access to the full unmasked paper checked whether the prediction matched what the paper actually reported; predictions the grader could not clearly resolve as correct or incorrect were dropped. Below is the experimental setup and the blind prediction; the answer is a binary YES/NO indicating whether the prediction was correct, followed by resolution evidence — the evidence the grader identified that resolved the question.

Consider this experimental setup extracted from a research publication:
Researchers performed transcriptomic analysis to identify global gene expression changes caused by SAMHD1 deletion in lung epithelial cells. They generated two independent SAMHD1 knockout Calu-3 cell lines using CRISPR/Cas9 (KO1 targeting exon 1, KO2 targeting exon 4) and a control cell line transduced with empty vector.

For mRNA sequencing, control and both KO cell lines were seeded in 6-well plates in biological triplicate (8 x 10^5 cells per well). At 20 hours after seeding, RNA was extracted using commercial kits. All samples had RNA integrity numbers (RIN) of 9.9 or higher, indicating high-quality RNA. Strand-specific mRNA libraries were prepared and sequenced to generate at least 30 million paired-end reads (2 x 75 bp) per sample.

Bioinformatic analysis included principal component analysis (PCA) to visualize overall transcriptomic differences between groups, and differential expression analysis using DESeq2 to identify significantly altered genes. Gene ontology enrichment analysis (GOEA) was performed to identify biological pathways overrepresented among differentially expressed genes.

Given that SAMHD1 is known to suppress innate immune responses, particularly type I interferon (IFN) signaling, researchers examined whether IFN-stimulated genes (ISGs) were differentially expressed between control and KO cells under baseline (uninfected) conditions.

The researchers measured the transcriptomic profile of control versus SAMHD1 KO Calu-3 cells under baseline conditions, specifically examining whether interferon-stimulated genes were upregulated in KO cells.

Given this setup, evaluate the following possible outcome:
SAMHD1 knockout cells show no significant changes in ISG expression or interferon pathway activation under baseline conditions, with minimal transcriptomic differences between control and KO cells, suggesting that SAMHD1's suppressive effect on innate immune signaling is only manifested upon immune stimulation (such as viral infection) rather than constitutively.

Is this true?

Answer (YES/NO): NO